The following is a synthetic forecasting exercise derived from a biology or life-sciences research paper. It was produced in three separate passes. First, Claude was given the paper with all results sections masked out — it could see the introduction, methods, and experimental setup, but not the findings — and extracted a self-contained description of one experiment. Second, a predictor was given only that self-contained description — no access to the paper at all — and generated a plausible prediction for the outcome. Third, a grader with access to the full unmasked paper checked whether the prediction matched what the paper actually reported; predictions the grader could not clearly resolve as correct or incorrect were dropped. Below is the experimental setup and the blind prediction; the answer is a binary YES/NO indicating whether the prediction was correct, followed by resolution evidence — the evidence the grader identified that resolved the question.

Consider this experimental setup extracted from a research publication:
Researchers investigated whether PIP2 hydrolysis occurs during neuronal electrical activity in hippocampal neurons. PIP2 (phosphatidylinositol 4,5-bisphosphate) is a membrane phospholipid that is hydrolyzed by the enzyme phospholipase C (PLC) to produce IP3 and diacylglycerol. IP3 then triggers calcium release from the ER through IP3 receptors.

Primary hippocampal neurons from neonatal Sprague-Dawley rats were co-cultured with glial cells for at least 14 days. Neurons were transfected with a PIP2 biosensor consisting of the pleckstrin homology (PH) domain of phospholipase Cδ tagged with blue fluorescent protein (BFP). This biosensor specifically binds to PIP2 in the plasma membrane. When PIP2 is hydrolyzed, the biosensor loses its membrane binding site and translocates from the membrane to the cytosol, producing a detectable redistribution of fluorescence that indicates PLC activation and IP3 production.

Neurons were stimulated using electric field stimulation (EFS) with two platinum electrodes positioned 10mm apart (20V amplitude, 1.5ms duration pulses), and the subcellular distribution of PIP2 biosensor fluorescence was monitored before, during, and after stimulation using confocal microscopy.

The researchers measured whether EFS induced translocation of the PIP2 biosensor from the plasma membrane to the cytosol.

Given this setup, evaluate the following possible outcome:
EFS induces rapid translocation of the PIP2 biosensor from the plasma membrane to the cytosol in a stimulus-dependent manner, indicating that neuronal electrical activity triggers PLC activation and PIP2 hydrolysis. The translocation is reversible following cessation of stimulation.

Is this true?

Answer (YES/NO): YES